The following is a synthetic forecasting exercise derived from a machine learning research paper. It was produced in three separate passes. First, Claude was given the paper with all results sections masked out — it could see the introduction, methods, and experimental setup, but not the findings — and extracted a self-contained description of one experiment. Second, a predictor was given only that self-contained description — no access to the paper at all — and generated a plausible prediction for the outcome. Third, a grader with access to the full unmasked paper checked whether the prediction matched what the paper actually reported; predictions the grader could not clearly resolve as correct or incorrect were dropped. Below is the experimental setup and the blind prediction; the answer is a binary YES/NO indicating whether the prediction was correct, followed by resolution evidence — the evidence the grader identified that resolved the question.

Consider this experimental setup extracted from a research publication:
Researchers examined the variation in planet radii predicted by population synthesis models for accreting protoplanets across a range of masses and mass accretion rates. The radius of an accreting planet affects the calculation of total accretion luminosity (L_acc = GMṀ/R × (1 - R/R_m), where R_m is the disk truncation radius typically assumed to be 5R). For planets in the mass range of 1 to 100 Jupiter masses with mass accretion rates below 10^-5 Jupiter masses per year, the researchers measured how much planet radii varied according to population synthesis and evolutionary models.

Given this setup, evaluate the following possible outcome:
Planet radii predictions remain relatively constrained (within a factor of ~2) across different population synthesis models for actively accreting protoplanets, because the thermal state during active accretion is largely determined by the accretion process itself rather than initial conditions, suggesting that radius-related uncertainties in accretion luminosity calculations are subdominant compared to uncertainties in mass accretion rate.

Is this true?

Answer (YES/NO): YES